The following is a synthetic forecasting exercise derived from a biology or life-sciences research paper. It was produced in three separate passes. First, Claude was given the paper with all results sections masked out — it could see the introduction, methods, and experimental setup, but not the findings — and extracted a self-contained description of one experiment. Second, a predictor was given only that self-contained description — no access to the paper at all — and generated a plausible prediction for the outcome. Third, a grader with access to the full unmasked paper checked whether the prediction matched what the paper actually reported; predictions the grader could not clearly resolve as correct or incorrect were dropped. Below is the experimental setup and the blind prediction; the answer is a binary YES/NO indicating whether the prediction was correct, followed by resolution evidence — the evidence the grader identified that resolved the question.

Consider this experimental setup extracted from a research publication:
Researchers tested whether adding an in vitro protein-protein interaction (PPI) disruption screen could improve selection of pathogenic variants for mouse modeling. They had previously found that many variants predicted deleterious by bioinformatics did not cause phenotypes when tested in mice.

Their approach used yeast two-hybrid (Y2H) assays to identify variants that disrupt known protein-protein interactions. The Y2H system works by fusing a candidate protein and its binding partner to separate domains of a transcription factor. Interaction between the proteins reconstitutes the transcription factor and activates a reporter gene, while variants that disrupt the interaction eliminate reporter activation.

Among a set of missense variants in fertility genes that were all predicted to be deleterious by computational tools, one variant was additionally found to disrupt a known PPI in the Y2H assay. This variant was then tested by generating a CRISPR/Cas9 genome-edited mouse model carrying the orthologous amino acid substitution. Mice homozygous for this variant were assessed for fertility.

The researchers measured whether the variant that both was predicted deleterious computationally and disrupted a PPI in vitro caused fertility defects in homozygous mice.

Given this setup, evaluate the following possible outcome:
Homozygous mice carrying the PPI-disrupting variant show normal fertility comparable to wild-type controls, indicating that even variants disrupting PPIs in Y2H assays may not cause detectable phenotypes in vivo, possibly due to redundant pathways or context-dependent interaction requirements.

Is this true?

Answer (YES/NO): YES